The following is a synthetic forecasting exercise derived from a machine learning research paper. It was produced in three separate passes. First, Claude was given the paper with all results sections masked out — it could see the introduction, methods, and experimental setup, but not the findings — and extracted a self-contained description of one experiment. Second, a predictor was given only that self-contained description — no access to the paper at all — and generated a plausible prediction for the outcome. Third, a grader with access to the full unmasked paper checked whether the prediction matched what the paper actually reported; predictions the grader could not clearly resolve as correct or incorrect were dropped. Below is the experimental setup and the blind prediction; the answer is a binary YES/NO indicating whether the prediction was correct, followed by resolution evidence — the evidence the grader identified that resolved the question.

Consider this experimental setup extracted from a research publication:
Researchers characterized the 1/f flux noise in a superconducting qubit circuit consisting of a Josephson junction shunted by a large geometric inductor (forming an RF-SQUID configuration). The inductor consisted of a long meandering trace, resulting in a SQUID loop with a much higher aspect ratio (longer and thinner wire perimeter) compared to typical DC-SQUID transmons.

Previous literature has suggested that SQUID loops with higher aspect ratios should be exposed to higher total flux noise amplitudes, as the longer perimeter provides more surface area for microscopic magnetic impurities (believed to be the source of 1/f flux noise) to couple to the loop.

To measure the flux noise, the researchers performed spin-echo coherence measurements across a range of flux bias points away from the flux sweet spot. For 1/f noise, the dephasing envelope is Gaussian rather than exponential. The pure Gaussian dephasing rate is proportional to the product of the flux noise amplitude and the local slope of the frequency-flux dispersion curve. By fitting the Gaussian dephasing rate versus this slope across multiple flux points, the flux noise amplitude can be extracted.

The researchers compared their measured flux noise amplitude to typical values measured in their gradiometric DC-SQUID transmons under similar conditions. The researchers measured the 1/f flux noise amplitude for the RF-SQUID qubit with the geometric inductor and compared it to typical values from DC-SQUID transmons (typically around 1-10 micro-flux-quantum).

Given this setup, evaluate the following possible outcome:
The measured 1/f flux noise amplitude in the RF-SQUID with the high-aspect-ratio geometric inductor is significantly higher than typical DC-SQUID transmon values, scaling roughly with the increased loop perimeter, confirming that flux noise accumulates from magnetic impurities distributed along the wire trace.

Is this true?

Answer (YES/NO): NO